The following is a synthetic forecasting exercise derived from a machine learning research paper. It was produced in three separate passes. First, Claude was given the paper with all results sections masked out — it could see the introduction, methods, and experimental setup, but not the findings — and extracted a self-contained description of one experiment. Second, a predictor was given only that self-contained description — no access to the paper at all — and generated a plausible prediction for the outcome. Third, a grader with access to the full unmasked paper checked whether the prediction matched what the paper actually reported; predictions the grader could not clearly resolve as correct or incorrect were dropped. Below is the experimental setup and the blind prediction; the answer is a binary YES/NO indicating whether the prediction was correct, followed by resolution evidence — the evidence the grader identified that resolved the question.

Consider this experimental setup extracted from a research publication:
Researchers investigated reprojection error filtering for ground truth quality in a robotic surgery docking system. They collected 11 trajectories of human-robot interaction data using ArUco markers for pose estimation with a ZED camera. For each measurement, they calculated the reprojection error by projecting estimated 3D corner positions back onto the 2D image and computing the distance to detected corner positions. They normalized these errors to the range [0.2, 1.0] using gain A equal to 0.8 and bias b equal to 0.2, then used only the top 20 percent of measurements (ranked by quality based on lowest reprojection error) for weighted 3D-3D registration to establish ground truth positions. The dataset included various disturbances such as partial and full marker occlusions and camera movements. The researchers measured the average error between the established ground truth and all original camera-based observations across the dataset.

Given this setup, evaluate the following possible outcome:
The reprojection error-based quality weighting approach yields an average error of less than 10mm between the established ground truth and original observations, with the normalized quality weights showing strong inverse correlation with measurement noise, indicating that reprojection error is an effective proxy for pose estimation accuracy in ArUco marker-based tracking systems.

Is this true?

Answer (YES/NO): NO